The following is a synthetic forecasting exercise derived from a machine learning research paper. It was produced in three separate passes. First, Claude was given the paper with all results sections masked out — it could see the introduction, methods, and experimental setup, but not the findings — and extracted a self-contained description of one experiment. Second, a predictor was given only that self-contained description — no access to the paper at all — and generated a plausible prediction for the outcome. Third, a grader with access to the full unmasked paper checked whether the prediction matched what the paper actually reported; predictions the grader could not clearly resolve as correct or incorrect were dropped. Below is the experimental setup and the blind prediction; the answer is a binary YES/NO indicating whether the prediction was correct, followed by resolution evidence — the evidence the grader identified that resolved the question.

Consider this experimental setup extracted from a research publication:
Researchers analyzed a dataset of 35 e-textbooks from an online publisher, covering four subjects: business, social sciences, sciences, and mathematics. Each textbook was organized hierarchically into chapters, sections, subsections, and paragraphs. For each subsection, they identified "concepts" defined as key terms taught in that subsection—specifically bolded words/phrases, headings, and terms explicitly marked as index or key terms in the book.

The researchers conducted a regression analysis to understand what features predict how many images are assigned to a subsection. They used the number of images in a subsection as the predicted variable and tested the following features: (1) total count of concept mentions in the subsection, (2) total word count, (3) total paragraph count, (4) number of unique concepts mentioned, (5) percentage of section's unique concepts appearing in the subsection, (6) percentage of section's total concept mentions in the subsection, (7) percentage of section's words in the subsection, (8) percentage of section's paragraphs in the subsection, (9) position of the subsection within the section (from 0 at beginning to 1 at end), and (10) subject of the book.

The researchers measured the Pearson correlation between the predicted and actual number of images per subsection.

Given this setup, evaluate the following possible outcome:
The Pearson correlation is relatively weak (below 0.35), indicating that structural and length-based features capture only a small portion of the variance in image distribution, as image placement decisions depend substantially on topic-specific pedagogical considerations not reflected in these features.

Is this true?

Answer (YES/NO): NO